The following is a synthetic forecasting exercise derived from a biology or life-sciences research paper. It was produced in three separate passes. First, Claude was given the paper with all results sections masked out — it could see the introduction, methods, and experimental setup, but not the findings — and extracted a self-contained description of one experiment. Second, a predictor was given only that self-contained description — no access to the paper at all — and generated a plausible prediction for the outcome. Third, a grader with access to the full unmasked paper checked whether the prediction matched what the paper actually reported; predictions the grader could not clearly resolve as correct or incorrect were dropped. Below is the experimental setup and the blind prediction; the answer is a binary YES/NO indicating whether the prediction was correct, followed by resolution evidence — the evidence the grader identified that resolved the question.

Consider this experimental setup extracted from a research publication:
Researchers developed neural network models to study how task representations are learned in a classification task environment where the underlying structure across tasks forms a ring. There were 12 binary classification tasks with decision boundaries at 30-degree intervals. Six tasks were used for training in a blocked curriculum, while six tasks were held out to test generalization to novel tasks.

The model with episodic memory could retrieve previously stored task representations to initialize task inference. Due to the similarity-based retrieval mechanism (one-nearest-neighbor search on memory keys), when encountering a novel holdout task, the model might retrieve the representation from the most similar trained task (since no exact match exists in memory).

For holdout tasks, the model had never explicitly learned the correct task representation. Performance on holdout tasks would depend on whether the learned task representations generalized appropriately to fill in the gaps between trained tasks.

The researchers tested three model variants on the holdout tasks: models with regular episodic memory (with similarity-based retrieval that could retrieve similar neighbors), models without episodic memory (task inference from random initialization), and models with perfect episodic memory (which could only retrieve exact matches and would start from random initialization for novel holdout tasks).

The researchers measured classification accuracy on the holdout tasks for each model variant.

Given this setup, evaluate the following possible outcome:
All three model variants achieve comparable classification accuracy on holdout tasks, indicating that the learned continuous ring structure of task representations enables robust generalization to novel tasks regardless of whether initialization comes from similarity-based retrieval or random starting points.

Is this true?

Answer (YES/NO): NO